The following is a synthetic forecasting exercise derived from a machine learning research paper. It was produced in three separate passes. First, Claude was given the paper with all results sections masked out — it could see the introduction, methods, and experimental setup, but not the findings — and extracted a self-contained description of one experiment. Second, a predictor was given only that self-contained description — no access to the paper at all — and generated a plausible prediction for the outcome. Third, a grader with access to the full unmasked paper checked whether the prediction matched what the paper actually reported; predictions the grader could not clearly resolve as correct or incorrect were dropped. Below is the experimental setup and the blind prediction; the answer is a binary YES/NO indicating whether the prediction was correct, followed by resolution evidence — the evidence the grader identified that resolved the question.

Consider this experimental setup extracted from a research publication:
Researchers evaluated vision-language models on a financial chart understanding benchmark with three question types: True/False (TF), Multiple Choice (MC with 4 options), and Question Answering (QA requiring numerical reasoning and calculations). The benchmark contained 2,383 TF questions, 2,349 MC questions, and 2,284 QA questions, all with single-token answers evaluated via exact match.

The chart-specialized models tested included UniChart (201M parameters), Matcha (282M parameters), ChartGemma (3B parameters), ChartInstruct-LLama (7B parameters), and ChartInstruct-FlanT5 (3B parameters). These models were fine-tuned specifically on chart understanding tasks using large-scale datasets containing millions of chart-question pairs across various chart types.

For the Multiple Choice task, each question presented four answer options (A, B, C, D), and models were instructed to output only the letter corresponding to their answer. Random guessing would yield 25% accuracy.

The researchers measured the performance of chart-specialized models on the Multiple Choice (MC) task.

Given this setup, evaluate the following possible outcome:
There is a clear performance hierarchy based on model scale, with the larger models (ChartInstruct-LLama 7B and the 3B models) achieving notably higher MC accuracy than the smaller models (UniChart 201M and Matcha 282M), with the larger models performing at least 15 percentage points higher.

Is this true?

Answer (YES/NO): NO